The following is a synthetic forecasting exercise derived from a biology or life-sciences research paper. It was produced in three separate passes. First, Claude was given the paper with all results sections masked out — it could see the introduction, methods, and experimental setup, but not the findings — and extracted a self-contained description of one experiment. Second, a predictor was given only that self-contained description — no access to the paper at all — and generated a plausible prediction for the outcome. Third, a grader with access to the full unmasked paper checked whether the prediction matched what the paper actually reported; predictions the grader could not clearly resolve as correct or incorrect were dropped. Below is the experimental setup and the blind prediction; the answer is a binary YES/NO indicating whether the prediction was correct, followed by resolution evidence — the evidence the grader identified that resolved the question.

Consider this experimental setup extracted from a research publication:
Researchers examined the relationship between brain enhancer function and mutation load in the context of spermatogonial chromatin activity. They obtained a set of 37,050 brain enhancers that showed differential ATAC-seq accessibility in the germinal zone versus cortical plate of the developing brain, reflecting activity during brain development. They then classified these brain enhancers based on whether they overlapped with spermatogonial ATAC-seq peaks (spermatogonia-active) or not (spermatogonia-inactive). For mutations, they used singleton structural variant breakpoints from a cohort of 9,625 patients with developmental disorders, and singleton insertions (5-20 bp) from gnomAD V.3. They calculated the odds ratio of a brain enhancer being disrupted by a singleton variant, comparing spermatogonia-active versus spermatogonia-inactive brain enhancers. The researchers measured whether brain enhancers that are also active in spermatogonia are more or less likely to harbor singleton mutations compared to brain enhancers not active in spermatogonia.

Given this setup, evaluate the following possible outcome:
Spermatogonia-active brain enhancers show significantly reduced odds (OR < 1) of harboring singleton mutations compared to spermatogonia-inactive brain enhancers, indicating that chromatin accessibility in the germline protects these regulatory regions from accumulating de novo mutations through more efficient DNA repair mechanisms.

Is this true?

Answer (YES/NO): NO